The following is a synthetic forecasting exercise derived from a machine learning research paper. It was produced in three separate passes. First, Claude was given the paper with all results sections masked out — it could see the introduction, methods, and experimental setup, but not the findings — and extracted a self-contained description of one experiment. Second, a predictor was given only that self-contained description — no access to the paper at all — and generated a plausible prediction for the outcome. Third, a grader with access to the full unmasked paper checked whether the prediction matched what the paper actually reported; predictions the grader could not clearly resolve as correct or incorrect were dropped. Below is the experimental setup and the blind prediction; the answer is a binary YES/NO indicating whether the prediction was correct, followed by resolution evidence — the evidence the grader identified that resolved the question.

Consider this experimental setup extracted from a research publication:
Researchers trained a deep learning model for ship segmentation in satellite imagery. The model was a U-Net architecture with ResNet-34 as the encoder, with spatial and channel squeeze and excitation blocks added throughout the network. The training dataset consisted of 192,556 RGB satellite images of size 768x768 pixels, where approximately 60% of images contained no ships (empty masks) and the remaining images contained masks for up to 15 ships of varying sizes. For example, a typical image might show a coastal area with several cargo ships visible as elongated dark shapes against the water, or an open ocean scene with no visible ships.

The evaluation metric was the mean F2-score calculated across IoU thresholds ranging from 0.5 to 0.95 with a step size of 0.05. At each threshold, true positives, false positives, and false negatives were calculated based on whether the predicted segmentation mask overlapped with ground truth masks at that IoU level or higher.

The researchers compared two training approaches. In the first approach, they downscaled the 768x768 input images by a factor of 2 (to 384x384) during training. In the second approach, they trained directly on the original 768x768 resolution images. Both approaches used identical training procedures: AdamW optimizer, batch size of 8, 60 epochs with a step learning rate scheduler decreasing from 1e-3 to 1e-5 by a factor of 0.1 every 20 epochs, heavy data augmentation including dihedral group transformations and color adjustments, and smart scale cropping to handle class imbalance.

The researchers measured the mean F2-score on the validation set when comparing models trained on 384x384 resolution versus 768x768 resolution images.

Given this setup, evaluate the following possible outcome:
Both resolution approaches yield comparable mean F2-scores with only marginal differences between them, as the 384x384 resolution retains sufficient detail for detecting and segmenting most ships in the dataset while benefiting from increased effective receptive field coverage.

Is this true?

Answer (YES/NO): YES